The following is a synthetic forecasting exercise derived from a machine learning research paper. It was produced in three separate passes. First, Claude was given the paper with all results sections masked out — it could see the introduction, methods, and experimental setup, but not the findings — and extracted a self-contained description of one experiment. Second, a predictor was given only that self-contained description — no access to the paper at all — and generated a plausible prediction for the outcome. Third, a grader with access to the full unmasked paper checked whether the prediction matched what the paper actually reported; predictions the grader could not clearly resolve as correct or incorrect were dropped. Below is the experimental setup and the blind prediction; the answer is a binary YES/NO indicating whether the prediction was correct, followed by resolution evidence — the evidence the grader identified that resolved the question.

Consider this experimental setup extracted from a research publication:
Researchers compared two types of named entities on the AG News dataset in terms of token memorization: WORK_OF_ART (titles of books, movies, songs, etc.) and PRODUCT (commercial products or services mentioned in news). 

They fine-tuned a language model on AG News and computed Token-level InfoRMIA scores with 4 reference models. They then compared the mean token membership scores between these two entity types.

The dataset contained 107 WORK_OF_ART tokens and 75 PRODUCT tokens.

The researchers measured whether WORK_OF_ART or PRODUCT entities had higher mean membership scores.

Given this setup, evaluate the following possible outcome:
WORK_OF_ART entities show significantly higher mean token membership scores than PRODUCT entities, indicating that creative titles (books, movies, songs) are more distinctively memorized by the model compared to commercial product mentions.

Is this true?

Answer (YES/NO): YES